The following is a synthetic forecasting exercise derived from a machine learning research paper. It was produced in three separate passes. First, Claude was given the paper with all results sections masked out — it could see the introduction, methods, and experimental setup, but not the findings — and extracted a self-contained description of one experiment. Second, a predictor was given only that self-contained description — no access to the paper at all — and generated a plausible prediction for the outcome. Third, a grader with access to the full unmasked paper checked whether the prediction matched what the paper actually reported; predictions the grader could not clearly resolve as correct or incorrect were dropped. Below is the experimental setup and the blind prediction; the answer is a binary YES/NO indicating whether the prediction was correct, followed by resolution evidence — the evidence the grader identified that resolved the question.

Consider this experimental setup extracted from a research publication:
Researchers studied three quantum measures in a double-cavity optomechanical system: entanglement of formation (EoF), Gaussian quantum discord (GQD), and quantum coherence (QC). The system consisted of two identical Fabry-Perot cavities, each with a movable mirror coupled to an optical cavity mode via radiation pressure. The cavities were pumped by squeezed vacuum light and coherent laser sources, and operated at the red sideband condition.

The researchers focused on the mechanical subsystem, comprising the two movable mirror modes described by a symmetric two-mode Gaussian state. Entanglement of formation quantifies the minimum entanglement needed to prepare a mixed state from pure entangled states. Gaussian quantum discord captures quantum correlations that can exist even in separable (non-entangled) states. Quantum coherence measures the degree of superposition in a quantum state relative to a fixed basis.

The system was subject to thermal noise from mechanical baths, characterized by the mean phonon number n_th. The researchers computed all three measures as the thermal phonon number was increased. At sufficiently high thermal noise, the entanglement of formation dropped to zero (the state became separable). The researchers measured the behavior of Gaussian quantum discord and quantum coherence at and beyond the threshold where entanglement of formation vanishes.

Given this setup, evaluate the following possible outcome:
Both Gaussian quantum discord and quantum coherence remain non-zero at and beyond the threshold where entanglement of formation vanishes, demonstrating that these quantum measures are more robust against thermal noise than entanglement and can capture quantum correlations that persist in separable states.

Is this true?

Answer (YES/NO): YES